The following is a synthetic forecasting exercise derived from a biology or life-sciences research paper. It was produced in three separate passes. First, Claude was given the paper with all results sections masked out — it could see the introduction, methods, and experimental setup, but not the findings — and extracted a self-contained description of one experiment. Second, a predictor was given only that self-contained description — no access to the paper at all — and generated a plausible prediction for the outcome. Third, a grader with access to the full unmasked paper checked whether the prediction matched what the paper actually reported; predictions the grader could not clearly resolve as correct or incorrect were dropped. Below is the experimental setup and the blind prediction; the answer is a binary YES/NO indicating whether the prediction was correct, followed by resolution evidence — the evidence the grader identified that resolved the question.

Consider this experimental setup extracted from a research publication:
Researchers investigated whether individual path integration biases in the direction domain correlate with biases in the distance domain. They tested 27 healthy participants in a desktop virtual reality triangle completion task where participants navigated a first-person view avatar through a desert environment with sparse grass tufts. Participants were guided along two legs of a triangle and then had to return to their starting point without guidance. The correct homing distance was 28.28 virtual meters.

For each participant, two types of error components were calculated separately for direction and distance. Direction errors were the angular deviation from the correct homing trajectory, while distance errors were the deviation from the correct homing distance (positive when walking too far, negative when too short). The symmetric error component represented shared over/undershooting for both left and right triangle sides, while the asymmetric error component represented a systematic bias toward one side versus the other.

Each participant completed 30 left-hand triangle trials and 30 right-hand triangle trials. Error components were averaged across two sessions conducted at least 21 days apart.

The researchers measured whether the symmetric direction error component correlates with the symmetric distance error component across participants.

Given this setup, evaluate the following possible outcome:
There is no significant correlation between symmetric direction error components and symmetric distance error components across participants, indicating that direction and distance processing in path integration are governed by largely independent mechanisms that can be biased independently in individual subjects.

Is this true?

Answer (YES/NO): NO